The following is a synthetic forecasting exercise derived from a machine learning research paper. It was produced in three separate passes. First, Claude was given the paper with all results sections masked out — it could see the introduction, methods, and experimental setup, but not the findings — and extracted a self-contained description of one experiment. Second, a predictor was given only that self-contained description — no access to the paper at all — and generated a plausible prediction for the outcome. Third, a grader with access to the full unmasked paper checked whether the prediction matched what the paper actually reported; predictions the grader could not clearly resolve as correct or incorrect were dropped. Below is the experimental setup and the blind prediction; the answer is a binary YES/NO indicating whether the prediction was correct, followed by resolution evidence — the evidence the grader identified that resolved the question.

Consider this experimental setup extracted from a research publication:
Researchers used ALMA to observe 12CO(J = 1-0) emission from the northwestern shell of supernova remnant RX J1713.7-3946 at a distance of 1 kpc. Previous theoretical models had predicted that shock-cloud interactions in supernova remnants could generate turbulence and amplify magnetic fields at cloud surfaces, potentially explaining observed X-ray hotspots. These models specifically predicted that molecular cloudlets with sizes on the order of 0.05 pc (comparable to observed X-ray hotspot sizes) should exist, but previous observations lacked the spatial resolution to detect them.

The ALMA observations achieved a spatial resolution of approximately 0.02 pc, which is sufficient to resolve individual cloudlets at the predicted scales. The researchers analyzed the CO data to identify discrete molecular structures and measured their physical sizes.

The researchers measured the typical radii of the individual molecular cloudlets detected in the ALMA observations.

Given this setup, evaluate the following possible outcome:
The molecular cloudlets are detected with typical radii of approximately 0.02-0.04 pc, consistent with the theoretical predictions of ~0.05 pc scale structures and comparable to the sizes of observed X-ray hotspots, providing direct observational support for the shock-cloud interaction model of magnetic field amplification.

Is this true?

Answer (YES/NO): NO